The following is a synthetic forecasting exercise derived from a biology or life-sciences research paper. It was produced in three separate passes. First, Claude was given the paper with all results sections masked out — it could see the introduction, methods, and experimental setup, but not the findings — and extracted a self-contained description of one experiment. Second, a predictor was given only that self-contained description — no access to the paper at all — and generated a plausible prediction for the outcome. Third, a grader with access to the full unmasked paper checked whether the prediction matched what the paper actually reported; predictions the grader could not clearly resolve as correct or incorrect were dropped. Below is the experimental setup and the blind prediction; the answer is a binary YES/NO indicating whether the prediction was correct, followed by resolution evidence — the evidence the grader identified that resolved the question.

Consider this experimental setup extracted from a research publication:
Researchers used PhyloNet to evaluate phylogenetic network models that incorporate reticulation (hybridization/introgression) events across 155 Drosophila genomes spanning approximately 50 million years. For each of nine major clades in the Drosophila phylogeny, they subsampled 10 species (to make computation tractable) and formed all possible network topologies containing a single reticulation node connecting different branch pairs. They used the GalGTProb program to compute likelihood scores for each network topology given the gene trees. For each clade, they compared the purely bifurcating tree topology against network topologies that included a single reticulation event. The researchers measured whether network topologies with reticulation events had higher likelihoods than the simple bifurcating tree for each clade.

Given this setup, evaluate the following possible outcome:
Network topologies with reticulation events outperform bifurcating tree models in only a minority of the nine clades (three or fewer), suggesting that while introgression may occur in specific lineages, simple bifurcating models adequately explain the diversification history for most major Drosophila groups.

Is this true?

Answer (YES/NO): NO